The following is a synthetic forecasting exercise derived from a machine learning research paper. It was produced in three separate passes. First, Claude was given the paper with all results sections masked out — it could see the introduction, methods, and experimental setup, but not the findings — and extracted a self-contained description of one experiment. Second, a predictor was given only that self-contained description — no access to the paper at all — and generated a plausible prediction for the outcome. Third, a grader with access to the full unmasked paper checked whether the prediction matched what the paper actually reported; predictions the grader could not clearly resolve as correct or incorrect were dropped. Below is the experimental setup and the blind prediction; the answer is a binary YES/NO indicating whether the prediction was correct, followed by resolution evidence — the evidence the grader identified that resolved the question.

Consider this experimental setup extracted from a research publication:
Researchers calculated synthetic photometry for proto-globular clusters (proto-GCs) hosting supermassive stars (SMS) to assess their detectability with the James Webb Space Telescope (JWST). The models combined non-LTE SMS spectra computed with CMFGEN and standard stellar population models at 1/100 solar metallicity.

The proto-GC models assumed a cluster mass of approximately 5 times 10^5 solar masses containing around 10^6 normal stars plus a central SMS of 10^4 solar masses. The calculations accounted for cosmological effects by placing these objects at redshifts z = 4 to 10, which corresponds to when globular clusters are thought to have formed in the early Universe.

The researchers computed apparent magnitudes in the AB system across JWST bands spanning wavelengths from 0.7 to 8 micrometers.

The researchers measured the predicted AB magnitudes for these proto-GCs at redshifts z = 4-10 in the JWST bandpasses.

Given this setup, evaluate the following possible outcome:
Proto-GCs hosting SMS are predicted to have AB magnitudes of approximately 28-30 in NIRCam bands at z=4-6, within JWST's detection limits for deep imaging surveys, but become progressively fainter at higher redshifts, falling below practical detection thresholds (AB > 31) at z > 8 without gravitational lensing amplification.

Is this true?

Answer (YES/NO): NO